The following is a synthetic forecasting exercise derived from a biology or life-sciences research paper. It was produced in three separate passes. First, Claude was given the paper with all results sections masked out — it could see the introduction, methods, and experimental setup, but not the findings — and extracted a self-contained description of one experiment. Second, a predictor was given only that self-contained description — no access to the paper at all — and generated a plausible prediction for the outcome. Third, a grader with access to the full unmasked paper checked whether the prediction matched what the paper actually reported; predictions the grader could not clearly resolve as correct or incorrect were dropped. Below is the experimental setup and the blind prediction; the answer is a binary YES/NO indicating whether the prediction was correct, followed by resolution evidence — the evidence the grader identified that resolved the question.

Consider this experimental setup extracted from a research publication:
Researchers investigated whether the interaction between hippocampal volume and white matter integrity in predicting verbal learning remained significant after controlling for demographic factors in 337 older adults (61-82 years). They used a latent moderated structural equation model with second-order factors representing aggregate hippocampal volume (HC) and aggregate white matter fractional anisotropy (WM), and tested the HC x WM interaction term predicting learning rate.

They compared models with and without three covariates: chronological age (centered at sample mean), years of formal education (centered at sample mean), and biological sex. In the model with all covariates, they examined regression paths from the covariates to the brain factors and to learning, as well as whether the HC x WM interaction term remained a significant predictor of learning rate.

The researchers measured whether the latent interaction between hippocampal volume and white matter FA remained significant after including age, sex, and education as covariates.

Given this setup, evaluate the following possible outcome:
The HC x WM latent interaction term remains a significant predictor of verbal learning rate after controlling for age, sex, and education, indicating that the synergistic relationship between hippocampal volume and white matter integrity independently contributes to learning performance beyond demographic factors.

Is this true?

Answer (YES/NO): YES